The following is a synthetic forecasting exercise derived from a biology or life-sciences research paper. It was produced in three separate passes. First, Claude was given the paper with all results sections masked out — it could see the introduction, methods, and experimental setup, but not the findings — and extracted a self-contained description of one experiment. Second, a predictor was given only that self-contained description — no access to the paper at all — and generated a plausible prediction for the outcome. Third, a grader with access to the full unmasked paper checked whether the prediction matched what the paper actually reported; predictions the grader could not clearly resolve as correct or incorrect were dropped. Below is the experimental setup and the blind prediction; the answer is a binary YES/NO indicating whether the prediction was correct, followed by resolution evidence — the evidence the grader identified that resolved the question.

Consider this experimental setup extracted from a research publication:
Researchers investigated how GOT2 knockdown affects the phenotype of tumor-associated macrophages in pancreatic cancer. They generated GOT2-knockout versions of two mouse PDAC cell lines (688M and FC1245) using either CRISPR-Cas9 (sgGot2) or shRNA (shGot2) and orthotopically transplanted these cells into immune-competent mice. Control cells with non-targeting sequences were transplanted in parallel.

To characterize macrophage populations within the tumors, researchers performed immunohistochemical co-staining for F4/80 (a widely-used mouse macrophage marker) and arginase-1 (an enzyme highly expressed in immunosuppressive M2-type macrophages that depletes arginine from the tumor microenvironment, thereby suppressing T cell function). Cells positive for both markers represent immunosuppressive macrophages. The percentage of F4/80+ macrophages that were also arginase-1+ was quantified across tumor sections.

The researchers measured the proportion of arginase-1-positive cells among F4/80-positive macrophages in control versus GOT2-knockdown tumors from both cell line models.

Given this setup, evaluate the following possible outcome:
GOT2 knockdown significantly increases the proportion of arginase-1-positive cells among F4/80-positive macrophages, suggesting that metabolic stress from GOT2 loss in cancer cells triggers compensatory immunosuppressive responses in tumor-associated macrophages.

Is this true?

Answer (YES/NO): NO